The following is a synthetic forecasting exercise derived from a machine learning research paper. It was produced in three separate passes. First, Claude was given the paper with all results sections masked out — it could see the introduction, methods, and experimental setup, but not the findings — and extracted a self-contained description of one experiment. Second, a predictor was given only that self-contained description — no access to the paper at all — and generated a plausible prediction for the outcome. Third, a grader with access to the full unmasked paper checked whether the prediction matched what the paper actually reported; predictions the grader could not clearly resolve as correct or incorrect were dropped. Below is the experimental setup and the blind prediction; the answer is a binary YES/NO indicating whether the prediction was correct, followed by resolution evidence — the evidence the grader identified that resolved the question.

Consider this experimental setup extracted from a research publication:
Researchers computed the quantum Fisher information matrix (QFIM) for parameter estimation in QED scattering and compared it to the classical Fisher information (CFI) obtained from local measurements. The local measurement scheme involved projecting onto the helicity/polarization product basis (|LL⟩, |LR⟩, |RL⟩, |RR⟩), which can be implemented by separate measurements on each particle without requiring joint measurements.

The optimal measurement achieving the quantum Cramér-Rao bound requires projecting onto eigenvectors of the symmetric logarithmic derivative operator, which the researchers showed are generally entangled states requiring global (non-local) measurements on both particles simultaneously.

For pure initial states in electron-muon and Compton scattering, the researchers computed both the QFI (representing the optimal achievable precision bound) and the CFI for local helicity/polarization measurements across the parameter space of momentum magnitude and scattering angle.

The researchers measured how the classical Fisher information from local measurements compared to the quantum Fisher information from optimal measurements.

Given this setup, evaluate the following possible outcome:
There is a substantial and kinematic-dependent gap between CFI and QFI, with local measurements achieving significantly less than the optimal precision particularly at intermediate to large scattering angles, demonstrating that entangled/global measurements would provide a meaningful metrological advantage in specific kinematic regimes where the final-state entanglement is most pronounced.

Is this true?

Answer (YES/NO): YES